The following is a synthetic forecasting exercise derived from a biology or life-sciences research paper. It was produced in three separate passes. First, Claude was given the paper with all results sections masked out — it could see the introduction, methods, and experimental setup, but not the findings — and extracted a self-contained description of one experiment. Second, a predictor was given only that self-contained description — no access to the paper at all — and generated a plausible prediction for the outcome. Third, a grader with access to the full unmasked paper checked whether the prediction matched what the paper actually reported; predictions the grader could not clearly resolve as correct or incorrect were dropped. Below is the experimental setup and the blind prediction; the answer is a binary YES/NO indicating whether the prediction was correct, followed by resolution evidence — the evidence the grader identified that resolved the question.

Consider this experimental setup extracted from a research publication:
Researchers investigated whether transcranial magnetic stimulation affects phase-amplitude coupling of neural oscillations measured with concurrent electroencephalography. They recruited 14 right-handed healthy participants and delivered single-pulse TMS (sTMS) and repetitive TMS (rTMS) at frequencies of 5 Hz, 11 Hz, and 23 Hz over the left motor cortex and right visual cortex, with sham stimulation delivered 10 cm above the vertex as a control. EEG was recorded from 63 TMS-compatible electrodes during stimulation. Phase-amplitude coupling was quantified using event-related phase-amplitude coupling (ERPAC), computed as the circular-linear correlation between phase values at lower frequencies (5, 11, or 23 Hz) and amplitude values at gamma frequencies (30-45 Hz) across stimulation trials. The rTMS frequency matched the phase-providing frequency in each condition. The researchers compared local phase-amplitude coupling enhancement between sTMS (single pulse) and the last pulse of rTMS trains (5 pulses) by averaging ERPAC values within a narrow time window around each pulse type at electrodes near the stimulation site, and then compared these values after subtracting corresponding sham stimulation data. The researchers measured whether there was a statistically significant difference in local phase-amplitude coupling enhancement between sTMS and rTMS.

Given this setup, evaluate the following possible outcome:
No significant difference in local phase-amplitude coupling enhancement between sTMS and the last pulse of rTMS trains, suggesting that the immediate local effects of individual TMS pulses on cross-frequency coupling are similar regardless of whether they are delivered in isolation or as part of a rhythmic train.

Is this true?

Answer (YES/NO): YES